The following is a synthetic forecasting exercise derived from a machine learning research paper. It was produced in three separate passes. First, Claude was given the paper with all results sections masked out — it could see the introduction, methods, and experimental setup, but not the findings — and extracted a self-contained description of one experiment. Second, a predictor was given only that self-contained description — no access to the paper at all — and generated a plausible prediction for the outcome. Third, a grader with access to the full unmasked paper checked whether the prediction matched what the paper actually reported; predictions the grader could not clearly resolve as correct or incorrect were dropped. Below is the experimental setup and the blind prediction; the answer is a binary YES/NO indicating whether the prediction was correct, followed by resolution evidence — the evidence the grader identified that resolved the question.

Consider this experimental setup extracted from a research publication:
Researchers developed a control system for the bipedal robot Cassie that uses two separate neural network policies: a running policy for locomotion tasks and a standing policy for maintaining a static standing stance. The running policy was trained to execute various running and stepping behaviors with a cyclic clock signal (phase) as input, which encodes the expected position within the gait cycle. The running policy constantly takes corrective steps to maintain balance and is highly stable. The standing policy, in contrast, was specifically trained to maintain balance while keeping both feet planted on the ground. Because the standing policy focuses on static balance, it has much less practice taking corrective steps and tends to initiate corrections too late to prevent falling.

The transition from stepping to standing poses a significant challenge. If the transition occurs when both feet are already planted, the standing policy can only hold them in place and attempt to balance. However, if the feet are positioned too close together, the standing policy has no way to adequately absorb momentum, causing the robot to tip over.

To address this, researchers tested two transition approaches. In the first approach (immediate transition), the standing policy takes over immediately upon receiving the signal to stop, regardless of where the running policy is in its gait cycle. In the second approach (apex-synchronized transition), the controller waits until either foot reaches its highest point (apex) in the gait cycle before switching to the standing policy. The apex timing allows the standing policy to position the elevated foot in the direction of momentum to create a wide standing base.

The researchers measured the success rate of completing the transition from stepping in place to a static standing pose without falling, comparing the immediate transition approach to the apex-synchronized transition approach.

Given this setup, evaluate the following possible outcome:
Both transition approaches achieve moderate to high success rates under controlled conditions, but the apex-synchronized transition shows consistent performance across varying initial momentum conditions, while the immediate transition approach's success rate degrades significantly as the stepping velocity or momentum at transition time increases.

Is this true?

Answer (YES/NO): NO